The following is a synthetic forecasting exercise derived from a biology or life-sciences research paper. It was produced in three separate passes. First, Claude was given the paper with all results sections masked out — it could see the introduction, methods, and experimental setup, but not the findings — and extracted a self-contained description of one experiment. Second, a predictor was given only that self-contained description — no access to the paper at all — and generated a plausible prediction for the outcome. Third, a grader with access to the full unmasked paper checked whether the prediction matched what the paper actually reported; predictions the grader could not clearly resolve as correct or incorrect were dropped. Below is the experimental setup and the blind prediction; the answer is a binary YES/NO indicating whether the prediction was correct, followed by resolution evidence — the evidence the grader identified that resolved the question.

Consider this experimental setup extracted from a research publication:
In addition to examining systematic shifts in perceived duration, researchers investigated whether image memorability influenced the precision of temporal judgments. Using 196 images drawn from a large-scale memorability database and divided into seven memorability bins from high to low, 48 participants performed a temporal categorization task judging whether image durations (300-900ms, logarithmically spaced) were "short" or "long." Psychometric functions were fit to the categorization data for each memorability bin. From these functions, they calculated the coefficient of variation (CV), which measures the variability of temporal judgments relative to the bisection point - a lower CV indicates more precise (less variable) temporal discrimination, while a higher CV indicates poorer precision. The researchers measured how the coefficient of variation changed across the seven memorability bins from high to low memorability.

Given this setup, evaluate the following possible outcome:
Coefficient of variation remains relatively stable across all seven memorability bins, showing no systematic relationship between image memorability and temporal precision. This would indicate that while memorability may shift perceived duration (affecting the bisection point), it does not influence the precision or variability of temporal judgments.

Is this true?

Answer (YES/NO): NO